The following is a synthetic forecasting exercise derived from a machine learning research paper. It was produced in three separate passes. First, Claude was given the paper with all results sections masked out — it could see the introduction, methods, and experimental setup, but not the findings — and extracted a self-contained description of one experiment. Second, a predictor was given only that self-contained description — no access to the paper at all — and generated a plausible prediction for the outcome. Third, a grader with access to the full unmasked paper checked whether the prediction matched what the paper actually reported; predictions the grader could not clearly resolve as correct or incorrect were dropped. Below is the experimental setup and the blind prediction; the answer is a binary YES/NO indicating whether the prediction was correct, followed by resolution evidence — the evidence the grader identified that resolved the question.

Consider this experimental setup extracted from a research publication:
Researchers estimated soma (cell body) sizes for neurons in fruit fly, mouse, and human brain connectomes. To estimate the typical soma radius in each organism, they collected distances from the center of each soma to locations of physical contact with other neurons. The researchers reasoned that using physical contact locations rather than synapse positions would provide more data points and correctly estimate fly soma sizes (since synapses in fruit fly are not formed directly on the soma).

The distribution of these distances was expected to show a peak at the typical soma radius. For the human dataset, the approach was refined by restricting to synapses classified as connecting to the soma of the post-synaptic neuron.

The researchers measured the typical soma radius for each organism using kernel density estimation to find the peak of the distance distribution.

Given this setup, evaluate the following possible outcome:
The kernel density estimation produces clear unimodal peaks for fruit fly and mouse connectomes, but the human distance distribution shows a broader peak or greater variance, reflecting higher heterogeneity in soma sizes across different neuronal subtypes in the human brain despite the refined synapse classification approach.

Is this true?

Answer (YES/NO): NO